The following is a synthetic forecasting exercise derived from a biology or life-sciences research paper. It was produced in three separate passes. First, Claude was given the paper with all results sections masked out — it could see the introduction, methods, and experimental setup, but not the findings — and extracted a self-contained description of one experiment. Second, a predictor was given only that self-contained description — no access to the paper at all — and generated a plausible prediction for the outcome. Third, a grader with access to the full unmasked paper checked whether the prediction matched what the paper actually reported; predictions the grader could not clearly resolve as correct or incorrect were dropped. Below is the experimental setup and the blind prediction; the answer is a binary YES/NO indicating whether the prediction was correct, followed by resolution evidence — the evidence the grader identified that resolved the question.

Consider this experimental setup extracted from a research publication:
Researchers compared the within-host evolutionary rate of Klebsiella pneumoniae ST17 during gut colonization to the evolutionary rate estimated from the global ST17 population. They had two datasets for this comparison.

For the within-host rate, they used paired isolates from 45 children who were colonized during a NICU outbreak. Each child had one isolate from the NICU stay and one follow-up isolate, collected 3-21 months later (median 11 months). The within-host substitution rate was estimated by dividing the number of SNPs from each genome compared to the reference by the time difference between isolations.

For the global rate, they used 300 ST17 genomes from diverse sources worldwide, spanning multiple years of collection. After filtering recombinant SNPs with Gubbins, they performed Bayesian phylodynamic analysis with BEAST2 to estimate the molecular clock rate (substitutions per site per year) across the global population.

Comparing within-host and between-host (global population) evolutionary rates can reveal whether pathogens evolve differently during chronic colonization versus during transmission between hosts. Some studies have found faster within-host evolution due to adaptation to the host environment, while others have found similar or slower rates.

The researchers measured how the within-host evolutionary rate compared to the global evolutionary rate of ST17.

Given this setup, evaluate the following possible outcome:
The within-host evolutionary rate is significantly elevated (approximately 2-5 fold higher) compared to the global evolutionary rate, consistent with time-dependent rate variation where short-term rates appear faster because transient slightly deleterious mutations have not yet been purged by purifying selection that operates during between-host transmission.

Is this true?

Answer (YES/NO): NO